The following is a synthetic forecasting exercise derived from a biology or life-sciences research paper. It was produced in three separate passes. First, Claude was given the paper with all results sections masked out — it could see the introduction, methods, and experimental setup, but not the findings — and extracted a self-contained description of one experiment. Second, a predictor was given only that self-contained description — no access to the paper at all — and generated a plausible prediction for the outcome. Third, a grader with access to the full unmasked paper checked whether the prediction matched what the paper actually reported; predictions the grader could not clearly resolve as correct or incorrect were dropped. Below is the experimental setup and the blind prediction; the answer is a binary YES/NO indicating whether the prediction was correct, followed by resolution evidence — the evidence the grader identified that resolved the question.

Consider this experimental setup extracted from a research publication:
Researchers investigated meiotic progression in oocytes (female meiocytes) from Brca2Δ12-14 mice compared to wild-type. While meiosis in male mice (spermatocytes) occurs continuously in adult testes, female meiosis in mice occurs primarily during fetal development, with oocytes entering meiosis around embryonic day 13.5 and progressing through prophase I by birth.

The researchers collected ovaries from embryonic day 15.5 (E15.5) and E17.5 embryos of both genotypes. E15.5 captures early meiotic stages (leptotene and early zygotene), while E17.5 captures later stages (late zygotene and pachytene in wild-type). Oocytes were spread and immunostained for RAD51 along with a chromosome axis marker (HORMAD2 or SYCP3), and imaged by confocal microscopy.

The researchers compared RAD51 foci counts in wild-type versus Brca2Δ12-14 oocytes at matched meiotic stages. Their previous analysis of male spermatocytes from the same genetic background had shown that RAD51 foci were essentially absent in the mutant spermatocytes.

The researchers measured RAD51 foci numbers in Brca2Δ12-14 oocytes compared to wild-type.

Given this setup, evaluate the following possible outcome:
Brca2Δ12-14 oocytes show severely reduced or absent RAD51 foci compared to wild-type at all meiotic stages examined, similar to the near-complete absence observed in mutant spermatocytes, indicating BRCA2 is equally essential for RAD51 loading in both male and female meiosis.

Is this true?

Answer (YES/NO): NO